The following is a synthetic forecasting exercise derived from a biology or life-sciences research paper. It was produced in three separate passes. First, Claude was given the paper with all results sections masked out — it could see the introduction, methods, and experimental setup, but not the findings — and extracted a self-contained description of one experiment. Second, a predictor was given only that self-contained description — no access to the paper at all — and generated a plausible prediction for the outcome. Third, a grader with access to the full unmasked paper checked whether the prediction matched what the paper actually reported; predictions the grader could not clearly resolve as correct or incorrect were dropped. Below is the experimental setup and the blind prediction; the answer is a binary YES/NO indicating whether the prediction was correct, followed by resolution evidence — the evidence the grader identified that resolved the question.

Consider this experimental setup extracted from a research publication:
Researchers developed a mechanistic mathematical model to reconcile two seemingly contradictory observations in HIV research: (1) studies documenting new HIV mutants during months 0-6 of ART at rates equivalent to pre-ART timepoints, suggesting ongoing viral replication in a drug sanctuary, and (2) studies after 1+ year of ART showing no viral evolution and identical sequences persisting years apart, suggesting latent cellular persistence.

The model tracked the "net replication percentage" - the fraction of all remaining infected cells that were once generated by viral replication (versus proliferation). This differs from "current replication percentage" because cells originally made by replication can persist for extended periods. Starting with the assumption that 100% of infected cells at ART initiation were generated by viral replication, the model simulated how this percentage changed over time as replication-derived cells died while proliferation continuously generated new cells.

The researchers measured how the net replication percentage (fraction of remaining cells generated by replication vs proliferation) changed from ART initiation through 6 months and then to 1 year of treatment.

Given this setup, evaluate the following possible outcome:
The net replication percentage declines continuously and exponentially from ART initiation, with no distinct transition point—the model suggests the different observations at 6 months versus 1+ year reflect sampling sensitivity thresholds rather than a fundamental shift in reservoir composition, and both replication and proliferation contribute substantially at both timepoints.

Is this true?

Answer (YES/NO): NO